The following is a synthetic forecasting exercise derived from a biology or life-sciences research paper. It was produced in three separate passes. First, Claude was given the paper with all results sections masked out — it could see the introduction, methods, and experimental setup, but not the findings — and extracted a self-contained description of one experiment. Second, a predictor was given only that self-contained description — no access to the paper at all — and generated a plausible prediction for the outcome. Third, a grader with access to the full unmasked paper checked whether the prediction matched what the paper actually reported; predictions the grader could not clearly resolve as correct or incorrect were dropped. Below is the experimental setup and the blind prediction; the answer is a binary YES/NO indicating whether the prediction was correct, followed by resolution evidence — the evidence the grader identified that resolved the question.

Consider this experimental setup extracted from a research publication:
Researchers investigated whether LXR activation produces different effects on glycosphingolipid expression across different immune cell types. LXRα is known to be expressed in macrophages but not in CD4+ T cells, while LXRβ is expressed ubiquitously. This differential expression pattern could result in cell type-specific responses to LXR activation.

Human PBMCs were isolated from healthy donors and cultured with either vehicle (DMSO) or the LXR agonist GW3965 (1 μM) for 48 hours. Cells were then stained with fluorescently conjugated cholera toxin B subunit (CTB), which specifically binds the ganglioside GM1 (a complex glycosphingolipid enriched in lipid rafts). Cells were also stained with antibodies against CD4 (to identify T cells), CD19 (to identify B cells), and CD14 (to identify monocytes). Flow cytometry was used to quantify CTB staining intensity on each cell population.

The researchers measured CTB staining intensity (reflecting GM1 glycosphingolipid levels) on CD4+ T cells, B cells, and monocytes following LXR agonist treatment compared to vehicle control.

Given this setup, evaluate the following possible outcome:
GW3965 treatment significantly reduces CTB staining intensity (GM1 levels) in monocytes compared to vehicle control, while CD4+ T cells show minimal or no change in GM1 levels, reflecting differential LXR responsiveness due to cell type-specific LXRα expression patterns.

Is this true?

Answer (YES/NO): NO